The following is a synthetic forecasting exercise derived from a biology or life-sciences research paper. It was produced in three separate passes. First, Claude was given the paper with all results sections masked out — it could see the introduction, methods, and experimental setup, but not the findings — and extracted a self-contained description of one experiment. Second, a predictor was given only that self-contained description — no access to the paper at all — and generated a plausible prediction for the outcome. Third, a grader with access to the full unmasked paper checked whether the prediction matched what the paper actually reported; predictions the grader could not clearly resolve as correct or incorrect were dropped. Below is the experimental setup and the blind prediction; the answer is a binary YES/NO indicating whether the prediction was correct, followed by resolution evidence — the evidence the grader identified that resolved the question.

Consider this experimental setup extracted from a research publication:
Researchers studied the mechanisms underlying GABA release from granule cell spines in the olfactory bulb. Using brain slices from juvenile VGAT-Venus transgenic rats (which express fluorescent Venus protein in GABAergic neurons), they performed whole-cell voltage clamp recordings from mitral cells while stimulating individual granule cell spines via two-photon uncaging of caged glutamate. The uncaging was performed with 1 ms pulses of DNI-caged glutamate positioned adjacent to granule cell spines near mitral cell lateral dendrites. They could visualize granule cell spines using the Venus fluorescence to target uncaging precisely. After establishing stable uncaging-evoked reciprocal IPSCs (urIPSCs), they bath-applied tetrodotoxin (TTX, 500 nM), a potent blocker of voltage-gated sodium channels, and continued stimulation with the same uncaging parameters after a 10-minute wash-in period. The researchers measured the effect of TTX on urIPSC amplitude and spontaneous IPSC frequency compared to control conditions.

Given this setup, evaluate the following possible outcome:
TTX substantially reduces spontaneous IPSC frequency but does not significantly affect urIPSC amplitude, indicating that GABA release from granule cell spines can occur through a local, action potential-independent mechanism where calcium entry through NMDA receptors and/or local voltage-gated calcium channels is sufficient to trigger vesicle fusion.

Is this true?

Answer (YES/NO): NO